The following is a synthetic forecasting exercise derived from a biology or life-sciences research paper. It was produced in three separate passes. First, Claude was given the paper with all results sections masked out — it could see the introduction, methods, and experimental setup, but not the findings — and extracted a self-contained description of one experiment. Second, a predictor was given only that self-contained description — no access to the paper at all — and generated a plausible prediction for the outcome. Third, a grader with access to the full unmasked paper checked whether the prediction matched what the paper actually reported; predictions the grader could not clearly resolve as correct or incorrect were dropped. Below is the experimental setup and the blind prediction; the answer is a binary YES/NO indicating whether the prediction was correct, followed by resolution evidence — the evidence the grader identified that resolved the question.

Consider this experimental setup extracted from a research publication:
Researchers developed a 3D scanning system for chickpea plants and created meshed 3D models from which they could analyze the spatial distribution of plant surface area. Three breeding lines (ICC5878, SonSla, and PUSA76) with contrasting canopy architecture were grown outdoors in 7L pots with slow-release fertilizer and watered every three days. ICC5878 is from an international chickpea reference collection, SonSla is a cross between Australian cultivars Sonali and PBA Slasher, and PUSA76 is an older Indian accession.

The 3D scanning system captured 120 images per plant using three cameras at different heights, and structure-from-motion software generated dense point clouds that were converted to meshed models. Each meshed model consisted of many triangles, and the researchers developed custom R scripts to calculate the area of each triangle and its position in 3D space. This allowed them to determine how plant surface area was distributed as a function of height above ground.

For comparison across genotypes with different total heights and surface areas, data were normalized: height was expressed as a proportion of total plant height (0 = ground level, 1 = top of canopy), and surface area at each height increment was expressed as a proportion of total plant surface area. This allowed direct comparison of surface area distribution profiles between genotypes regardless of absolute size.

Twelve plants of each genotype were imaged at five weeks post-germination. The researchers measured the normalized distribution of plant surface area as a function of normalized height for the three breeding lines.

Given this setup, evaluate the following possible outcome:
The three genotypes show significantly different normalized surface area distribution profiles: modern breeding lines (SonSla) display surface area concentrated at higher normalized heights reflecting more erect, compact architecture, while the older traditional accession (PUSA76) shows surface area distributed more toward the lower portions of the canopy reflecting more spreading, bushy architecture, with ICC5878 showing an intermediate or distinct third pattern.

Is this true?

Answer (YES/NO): NO